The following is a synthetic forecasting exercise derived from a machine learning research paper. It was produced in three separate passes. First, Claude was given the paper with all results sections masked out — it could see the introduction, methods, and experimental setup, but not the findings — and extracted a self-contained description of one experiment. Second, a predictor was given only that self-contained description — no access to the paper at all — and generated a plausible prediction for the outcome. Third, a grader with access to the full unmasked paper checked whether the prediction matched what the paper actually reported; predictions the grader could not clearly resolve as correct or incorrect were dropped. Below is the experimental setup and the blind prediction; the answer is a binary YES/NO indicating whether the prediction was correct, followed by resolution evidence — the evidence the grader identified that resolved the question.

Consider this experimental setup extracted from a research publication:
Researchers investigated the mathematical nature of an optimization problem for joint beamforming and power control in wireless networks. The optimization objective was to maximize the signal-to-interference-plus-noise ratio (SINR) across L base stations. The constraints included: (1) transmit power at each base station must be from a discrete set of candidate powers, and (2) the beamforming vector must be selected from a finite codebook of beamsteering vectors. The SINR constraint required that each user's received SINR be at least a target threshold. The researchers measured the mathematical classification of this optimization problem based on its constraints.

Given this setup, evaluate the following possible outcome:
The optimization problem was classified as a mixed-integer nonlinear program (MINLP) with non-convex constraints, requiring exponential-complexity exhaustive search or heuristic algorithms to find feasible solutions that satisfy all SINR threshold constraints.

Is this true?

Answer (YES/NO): NO